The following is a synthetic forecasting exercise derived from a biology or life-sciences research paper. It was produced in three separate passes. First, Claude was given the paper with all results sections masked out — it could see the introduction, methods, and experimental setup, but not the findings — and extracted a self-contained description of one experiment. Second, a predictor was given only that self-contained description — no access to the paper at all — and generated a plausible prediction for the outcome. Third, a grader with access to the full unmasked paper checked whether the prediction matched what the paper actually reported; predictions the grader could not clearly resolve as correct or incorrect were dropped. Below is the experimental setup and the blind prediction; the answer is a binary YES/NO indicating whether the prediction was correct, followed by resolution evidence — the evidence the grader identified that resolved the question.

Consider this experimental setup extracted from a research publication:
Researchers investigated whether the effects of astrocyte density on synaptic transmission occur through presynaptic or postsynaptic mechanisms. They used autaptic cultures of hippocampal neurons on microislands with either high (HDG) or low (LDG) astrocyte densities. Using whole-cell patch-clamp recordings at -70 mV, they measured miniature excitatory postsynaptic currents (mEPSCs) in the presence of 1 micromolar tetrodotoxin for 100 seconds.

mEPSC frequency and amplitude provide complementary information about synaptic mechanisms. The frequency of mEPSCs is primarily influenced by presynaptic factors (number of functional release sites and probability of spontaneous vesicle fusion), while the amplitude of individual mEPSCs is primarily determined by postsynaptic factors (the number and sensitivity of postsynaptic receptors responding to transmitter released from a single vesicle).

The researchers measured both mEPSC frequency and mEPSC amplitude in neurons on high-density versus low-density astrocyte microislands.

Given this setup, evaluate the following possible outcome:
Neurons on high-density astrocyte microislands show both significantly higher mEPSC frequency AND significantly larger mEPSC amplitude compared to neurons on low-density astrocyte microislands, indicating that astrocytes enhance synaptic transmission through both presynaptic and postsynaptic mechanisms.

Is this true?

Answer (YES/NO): NO